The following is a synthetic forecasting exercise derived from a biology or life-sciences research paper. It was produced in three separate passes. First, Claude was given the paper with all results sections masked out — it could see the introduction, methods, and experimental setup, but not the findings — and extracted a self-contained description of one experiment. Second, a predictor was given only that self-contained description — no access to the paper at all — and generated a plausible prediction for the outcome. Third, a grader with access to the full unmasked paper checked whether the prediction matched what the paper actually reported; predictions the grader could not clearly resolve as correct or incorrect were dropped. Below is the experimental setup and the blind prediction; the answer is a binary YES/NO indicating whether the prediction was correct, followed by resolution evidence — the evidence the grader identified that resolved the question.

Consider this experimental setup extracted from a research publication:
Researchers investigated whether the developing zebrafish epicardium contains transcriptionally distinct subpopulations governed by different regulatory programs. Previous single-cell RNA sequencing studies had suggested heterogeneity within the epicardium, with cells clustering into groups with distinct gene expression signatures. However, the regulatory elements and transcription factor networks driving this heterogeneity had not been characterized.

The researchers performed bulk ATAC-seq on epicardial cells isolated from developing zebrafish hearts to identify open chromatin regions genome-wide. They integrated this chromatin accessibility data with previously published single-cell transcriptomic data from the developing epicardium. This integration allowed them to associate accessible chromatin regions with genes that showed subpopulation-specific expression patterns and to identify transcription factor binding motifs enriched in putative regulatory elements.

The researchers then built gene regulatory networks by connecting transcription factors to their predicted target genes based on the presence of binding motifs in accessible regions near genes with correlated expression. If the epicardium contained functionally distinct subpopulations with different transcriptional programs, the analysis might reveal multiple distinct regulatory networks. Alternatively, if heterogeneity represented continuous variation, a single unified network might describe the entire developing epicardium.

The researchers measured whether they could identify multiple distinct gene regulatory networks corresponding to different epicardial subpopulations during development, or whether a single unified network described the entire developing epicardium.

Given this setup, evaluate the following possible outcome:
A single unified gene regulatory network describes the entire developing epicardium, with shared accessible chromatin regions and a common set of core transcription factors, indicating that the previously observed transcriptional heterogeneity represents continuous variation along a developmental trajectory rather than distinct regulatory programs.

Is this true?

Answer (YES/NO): NO